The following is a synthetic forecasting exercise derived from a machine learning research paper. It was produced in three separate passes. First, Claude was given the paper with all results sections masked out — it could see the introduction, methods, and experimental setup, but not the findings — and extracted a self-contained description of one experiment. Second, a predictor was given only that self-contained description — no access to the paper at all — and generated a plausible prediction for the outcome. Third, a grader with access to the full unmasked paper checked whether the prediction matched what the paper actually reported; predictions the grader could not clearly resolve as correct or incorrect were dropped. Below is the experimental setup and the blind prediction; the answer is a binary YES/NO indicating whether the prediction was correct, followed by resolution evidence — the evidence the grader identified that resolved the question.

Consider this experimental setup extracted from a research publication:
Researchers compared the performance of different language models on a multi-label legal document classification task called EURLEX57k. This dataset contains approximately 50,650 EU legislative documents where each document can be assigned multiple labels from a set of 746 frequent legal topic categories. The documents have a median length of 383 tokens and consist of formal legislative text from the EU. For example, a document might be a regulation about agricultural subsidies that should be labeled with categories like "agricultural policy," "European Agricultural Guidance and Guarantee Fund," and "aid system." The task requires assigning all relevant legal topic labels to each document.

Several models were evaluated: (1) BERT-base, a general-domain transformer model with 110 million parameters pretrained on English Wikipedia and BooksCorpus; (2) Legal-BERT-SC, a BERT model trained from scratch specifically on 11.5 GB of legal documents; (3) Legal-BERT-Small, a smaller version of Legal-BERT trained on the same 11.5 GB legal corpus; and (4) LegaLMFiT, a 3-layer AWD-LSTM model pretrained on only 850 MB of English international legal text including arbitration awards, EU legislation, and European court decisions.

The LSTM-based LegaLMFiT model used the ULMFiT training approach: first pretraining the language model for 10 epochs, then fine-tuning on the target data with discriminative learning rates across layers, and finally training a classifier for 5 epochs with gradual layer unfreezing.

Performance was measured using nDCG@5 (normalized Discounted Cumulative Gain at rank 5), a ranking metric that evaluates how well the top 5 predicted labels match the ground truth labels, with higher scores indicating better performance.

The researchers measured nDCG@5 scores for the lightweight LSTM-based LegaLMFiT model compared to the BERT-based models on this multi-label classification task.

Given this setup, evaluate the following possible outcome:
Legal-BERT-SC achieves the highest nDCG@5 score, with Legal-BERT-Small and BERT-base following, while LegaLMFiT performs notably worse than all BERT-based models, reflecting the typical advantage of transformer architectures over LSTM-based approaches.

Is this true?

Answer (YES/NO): YES